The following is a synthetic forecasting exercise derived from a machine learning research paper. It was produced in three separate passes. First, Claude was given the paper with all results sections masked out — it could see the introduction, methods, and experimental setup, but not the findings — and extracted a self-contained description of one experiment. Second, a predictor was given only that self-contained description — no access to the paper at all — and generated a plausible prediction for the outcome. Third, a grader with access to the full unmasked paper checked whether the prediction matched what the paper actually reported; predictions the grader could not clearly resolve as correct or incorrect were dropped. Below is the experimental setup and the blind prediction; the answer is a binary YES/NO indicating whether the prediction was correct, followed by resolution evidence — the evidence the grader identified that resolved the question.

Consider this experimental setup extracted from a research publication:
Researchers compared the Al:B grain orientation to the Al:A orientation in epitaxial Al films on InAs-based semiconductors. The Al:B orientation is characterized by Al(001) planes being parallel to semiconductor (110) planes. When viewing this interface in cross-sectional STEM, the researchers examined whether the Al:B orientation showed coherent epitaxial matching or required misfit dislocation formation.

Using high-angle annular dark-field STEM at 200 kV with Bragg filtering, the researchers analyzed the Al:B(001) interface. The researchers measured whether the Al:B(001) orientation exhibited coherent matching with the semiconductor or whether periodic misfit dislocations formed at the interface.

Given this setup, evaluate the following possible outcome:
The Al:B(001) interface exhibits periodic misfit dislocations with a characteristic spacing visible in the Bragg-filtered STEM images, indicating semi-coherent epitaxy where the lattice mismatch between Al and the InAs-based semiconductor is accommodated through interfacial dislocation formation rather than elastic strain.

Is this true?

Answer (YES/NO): YES